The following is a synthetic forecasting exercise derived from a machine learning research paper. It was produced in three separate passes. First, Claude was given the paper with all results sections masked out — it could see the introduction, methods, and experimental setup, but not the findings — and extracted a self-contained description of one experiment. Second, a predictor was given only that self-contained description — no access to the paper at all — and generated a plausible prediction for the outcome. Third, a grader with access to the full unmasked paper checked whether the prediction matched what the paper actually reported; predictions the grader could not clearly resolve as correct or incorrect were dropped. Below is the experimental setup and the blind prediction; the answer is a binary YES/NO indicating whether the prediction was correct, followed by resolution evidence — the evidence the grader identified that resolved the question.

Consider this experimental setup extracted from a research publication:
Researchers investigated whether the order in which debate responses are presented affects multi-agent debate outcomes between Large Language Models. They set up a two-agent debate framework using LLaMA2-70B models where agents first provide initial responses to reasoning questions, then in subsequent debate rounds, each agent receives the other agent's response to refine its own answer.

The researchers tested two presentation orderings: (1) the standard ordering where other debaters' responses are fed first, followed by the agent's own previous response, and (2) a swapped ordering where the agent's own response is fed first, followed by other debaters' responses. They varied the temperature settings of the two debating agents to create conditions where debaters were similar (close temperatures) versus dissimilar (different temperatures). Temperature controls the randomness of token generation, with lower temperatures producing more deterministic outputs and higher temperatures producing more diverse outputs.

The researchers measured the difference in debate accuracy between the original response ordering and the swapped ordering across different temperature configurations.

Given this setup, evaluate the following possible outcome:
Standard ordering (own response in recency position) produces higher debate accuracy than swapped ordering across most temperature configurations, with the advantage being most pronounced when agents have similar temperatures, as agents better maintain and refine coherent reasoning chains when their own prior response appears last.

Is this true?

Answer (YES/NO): NO